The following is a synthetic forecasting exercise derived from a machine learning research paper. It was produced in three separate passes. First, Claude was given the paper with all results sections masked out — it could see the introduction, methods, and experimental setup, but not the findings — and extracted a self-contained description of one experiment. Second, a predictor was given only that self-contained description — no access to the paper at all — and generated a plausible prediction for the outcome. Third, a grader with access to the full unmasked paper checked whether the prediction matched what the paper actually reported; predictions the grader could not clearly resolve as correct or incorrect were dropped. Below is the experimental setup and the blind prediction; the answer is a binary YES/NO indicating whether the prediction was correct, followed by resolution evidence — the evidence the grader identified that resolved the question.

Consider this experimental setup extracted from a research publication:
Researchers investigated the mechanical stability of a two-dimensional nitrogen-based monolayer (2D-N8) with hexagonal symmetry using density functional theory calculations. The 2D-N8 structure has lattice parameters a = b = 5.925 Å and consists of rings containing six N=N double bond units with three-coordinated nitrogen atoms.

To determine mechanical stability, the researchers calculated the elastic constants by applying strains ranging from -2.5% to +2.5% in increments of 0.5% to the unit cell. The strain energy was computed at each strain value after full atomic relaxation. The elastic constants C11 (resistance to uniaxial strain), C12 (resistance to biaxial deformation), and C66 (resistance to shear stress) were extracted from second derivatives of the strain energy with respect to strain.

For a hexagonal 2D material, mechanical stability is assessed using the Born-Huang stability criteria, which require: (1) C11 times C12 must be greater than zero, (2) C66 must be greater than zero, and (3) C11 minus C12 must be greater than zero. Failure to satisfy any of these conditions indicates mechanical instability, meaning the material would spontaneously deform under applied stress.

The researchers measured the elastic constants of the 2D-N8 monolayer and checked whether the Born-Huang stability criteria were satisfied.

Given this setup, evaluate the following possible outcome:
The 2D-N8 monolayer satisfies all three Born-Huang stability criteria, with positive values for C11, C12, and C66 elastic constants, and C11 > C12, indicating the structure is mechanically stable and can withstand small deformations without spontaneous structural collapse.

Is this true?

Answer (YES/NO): YES